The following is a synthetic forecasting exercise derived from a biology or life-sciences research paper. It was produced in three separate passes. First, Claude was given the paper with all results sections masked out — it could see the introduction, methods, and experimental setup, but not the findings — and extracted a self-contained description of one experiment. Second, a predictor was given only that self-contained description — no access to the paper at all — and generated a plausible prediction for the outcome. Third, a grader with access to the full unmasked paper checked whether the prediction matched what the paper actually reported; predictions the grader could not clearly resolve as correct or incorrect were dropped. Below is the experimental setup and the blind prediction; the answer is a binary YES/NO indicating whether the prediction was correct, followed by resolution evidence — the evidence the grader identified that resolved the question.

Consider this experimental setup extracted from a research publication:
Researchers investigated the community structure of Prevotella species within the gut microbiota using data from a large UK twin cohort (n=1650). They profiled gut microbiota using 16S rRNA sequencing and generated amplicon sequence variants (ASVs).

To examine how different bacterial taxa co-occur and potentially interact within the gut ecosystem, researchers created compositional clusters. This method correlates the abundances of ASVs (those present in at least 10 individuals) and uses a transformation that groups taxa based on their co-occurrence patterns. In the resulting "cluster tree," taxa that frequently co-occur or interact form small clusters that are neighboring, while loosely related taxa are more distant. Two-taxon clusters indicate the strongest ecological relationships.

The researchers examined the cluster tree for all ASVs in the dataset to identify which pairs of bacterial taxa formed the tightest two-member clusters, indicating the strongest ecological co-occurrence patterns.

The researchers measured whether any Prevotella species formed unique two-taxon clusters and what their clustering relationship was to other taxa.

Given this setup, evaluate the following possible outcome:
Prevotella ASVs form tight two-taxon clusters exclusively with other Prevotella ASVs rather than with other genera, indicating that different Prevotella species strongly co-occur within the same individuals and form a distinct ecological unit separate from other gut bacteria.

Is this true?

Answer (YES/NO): YES